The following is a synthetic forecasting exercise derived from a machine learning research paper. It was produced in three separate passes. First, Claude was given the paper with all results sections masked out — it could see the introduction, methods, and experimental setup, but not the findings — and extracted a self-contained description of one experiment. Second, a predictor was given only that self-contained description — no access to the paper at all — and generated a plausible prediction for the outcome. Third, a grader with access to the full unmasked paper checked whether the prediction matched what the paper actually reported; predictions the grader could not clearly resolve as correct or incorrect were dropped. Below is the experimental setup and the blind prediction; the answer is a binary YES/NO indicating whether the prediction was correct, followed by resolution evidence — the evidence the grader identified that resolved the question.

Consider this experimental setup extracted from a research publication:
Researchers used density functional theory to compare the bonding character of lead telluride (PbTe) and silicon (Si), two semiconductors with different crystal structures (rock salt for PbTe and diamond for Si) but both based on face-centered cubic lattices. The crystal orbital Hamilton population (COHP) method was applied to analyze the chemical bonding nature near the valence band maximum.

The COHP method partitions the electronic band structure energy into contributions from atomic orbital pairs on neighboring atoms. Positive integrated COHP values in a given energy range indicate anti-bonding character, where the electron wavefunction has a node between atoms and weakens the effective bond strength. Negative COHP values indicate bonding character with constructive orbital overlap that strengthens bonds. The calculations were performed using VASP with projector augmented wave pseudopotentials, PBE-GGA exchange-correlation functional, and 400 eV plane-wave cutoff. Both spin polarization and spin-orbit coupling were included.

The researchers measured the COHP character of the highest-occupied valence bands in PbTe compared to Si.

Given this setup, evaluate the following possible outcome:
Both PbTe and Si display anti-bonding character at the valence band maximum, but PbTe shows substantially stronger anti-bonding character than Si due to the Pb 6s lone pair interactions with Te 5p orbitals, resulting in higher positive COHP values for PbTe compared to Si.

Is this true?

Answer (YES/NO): NO